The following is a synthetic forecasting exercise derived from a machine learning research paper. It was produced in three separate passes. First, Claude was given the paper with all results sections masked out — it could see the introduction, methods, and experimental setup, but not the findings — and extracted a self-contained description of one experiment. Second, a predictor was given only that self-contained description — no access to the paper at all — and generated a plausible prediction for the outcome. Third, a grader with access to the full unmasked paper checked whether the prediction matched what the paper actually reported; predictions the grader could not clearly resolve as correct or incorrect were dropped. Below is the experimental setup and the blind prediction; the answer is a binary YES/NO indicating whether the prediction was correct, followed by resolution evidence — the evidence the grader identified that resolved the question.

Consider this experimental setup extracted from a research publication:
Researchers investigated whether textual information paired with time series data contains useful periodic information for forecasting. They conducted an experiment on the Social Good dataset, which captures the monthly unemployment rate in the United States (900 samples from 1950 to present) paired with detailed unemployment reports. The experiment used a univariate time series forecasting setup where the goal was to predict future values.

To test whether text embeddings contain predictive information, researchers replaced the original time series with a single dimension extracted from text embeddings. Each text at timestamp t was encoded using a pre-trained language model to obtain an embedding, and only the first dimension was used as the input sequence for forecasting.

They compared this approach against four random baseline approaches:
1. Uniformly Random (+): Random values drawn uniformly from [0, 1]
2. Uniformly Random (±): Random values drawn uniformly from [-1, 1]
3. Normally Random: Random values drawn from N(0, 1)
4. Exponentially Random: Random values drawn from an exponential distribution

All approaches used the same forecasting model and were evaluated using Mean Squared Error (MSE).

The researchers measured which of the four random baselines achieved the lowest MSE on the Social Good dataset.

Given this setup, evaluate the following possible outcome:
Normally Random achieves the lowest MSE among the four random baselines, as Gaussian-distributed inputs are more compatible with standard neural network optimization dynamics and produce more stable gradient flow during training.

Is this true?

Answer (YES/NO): NO